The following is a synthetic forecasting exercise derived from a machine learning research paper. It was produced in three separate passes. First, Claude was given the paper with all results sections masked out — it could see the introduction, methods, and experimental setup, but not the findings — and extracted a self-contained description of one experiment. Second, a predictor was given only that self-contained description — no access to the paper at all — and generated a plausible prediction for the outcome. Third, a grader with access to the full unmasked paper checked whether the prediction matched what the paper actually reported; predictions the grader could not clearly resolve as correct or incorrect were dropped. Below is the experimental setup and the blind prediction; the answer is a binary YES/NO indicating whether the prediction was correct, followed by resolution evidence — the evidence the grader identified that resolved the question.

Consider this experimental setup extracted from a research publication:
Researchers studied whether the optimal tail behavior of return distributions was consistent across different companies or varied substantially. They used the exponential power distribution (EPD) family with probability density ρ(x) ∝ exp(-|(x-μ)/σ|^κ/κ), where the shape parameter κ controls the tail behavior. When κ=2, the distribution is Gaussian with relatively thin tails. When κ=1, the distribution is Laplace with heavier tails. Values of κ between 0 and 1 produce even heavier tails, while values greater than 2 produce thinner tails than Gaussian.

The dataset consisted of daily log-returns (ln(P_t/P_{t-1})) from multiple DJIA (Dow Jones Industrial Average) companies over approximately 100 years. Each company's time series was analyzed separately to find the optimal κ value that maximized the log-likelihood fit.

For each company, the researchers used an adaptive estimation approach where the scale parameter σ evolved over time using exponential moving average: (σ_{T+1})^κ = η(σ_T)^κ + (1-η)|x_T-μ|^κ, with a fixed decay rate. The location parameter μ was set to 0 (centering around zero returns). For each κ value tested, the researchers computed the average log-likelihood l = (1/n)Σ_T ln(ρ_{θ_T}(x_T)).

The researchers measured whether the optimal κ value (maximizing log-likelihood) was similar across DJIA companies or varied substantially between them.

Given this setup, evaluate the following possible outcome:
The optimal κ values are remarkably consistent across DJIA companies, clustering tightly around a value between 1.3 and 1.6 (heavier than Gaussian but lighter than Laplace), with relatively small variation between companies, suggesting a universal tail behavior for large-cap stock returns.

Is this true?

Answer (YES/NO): NO